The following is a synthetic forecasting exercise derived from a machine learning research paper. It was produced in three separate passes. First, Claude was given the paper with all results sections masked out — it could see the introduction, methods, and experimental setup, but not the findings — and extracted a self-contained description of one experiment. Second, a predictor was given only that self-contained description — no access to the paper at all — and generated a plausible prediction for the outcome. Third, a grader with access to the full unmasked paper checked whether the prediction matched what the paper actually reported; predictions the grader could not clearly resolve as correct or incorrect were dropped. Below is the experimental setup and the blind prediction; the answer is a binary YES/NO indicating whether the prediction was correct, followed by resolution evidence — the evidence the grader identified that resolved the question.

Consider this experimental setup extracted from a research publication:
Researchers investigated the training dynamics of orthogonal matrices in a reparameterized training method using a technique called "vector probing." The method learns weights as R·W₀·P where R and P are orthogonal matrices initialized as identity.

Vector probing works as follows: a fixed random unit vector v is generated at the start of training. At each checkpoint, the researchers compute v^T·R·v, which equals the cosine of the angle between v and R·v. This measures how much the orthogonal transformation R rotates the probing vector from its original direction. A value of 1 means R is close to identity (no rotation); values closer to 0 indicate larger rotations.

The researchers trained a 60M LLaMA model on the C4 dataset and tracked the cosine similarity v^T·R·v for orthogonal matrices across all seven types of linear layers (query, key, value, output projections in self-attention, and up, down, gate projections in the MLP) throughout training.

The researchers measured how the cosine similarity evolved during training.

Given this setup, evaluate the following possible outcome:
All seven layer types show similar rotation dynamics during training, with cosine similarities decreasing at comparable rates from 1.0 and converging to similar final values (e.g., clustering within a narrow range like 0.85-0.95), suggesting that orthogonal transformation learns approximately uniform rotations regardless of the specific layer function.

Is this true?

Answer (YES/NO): NO